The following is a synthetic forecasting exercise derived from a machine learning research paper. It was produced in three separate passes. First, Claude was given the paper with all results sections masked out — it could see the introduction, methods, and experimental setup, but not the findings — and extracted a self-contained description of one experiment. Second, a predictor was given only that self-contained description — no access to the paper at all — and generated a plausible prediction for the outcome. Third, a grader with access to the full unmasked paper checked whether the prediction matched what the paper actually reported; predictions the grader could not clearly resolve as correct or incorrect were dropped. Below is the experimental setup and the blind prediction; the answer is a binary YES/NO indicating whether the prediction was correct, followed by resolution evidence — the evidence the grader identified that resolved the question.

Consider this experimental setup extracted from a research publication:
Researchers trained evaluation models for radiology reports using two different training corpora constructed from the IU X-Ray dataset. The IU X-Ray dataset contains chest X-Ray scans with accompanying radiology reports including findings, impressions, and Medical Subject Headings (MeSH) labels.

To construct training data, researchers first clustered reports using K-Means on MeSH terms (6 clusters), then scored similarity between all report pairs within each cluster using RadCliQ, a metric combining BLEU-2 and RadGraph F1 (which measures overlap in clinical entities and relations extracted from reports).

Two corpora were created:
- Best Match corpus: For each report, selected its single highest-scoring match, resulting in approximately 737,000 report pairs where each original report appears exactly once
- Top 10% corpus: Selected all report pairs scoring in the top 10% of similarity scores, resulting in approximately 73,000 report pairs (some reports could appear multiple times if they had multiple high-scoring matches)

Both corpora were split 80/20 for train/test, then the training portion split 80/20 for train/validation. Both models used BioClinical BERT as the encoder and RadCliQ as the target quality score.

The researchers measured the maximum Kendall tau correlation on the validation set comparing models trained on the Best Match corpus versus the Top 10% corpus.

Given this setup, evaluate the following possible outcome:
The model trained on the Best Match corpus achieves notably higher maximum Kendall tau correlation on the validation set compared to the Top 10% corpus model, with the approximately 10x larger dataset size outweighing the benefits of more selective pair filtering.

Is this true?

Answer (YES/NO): NO